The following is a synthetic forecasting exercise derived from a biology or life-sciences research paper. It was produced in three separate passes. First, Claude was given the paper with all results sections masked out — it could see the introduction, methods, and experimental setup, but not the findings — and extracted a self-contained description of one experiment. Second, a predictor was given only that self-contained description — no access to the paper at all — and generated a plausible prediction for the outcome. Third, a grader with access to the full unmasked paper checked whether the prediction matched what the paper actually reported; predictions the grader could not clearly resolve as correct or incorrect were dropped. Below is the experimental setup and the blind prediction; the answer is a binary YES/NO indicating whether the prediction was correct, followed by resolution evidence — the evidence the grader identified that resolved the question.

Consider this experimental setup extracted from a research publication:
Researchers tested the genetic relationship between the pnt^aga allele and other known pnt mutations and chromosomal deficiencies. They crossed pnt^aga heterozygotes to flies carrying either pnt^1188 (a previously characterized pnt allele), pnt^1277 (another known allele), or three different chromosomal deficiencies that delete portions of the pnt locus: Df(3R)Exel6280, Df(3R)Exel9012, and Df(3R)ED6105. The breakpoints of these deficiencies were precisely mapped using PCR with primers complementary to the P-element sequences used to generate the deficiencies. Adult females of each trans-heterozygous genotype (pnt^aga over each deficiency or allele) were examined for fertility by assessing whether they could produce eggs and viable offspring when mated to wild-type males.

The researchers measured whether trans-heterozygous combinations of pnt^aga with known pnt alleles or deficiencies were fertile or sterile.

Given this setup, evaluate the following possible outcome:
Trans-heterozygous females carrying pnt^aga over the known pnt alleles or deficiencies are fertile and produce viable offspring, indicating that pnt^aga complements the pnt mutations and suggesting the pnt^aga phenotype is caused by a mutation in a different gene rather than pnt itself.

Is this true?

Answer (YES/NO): NO